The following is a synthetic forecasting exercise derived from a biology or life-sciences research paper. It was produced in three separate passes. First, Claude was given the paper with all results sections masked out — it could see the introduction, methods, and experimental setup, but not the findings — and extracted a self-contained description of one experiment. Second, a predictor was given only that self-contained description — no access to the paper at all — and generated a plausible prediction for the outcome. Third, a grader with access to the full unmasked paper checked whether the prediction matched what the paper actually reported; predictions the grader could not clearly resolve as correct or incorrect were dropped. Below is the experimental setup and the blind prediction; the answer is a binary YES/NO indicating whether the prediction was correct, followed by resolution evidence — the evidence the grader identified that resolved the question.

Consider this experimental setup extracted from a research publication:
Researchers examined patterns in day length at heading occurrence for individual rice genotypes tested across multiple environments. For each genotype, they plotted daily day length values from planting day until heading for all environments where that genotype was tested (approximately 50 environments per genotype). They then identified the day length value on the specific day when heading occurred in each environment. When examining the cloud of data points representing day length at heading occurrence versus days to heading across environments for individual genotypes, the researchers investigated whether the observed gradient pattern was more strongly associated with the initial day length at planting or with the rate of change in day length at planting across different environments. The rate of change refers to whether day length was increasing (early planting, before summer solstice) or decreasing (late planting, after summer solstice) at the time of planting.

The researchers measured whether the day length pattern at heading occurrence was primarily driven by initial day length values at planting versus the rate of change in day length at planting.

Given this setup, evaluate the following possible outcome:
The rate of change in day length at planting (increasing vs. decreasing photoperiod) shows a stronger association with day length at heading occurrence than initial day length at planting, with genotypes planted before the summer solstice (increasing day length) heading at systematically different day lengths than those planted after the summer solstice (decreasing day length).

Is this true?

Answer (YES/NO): YES